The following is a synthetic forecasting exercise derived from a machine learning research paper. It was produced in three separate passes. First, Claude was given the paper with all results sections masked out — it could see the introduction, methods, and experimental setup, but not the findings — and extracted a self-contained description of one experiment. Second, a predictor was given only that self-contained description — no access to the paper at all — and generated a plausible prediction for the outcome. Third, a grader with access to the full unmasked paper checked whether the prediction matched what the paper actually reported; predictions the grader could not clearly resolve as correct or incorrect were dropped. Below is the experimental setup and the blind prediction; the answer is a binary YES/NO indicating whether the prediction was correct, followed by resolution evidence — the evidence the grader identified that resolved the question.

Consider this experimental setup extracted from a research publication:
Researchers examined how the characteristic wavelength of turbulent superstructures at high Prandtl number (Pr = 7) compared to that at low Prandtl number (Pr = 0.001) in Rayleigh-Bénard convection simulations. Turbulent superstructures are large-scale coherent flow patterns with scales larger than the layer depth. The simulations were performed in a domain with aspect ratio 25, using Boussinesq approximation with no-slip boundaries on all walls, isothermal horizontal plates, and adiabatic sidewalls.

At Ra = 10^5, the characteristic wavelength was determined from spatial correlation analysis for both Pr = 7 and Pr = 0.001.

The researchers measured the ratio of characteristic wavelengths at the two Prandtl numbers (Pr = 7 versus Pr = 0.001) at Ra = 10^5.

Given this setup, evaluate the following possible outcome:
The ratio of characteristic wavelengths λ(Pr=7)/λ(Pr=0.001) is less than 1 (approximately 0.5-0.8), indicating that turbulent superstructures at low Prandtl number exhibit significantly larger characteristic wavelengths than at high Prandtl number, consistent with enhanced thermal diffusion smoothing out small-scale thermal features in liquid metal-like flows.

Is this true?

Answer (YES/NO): NO